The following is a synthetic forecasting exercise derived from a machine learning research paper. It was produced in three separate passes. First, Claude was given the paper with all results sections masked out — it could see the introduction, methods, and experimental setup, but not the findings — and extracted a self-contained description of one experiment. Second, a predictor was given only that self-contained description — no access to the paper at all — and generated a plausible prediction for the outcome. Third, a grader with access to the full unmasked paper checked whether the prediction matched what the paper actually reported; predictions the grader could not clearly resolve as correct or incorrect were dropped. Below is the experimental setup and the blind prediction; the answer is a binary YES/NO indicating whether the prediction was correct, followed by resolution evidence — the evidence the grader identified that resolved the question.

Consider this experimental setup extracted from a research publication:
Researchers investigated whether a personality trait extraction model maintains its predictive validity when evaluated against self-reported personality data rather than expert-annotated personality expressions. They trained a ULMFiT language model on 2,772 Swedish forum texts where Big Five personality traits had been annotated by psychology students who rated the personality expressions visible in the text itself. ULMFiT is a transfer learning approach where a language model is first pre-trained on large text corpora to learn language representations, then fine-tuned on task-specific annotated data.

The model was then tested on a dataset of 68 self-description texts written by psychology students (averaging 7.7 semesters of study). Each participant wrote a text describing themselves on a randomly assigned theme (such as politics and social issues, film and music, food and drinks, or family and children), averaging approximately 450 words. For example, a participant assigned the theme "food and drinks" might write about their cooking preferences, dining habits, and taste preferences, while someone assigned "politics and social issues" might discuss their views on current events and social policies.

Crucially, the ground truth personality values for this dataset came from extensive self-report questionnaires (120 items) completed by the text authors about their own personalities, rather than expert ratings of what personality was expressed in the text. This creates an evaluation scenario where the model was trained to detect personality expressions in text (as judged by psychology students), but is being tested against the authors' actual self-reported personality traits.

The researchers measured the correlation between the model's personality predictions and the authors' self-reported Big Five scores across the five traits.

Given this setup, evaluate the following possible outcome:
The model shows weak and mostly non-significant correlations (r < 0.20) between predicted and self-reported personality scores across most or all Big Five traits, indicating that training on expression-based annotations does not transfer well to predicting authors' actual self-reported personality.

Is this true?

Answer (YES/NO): NO